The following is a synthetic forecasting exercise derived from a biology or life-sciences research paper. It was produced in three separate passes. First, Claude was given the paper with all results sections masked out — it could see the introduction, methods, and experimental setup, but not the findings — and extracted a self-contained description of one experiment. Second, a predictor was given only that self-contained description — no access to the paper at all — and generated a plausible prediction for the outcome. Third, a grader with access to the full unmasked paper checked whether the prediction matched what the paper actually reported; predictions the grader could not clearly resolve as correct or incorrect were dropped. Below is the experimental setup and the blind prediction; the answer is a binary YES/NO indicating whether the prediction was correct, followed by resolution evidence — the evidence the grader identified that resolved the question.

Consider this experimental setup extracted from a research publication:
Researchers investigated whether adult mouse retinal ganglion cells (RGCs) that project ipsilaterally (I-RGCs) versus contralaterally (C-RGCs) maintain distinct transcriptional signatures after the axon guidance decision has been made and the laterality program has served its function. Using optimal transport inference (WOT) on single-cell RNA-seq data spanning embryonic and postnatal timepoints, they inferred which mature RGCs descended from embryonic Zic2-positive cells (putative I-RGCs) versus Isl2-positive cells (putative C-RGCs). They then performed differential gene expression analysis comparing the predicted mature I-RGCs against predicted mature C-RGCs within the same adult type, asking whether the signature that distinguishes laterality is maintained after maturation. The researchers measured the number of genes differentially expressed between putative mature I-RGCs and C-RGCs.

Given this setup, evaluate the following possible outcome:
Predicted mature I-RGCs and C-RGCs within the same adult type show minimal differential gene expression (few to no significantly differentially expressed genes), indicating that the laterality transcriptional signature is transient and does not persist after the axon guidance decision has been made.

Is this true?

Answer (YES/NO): YES